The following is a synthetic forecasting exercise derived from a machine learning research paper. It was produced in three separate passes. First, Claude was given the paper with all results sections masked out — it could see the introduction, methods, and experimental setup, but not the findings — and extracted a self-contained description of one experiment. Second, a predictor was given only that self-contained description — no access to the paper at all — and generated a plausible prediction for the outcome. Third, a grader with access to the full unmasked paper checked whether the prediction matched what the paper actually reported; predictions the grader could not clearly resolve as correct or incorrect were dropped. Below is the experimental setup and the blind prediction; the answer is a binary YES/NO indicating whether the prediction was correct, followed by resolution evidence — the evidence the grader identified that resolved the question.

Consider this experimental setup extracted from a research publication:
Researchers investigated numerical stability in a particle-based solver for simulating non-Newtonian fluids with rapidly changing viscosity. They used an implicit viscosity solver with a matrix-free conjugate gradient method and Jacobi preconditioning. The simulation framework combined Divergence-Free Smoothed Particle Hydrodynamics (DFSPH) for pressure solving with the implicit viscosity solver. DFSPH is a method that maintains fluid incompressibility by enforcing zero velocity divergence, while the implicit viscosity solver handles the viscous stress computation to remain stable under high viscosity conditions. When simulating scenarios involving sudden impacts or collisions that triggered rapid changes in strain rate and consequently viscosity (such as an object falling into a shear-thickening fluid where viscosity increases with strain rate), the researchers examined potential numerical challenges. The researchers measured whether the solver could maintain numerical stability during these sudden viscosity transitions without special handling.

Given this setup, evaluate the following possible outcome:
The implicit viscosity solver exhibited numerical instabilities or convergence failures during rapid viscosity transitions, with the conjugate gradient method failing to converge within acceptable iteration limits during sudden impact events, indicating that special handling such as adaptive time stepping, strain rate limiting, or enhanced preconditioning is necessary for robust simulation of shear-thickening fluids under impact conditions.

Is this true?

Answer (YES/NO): YES